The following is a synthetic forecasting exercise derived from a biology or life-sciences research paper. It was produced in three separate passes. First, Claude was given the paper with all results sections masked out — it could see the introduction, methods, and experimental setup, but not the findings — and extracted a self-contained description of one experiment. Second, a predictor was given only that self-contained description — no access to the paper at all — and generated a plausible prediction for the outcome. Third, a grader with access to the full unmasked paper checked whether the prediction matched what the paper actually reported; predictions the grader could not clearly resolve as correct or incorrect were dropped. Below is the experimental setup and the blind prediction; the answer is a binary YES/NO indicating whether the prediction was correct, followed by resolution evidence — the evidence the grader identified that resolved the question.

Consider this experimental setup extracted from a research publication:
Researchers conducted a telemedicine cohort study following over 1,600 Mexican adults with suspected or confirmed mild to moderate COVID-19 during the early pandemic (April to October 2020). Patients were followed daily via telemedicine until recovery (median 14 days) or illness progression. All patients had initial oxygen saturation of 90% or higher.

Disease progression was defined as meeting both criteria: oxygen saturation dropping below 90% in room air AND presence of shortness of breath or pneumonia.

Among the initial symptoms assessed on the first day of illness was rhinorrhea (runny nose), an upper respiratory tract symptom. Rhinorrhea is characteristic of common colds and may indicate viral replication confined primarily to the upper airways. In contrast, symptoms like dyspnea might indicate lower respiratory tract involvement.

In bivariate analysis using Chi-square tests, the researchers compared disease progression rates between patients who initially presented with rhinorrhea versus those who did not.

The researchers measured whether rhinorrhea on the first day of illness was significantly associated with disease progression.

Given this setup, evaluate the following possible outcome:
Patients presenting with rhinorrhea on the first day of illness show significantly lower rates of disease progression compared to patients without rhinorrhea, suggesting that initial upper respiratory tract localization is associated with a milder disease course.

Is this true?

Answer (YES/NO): NO